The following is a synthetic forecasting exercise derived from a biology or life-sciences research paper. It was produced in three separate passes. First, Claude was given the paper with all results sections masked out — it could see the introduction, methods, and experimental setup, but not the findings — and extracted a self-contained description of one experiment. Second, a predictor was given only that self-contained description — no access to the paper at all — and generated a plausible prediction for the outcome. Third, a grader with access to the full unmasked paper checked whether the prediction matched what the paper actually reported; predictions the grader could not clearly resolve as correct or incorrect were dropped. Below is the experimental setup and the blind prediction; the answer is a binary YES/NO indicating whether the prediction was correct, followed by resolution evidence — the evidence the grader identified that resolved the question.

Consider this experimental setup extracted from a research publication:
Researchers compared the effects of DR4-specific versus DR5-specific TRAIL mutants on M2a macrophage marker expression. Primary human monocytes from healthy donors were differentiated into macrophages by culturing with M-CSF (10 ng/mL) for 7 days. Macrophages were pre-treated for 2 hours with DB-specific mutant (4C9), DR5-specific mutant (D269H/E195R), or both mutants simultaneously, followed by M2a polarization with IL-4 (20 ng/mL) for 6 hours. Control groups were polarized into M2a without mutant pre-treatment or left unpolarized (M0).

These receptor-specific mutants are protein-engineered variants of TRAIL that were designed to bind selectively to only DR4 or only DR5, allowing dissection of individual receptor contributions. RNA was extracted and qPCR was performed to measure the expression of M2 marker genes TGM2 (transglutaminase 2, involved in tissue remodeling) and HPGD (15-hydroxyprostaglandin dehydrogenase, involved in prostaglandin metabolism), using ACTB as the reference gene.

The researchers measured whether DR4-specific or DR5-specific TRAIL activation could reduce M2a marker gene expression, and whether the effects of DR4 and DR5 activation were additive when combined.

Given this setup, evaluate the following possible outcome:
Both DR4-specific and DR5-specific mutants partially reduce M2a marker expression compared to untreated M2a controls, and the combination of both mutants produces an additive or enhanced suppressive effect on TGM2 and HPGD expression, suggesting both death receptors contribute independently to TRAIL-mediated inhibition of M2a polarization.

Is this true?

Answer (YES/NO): NO